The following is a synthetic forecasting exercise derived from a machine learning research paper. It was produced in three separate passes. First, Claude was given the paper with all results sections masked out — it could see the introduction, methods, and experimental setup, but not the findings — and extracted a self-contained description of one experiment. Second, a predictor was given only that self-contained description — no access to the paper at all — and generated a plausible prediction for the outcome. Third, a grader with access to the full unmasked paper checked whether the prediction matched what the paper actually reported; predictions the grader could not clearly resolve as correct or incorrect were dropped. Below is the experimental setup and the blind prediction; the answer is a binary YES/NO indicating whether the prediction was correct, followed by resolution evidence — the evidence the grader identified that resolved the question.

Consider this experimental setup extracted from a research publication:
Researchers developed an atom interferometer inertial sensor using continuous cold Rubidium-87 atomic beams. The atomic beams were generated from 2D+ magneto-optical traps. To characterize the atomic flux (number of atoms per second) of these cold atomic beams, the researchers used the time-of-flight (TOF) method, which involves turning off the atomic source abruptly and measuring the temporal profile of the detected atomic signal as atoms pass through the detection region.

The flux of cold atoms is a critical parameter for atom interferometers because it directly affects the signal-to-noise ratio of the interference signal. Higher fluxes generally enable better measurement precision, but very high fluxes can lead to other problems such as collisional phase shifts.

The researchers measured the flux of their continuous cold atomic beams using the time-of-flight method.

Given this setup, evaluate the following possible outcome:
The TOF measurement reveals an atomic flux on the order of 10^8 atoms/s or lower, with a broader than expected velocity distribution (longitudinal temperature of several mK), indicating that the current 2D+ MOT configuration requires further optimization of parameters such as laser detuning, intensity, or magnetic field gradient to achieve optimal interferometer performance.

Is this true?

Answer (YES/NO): NO